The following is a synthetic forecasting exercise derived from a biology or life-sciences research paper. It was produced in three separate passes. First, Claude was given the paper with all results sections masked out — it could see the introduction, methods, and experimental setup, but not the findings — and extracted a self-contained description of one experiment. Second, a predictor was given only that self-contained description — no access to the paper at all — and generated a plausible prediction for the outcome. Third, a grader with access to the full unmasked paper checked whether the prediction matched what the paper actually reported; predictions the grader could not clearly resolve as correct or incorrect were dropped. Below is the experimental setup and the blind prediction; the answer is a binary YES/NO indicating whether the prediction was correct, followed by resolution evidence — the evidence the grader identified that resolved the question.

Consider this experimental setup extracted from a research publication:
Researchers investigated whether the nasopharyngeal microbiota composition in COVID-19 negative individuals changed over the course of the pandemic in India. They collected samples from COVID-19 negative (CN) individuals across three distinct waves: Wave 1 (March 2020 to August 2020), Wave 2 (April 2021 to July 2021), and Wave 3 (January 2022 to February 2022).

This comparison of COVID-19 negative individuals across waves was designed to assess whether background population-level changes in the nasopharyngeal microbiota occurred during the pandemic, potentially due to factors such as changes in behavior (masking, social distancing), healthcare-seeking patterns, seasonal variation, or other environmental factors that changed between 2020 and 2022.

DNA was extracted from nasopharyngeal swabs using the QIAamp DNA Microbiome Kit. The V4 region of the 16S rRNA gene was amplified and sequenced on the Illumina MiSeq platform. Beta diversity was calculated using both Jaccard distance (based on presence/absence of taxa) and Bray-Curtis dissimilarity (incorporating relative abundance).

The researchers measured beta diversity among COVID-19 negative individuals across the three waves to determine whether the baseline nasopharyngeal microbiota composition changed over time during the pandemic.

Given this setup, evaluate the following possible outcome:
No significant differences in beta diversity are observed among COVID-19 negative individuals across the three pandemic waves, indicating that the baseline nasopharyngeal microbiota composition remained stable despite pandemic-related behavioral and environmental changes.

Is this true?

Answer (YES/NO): NO